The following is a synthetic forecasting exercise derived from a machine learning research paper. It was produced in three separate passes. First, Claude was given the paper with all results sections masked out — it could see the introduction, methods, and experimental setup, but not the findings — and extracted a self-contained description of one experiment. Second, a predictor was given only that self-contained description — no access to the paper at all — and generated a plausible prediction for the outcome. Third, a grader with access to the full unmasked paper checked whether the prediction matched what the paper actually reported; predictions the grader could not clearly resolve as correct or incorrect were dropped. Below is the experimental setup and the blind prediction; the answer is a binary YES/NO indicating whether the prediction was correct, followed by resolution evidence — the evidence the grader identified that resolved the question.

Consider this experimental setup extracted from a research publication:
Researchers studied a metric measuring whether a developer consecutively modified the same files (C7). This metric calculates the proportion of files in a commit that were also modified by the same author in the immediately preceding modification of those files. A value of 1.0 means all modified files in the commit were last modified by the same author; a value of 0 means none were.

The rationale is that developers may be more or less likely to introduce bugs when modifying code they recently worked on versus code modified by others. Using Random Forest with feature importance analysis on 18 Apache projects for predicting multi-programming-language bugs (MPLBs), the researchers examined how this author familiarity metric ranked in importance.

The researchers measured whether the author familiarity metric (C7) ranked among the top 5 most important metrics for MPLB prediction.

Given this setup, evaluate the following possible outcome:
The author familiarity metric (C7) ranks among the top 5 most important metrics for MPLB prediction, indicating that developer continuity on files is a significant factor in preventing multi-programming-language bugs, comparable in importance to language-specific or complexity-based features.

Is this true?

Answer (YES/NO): NO